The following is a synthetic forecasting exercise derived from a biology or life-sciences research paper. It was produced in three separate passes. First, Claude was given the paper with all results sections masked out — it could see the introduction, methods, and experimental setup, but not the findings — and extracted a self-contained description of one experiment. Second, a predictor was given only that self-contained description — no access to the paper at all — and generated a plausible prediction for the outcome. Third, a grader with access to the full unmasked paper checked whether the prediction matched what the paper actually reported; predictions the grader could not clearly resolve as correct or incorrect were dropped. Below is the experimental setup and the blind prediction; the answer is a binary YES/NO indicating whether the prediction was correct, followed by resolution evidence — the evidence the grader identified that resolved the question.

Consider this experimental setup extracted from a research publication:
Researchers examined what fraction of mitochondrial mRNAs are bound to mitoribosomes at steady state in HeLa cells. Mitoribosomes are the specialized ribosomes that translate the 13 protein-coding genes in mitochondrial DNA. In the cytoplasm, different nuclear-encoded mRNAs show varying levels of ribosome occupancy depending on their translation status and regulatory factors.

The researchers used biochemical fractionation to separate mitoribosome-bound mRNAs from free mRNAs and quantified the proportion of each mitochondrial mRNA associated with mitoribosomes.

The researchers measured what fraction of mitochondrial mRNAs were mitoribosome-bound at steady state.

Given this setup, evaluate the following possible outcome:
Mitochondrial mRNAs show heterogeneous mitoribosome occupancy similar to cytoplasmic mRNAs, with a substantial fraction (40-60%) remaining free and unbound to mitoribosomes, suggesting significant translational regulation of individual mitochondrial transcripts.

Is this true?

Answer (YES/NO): NO